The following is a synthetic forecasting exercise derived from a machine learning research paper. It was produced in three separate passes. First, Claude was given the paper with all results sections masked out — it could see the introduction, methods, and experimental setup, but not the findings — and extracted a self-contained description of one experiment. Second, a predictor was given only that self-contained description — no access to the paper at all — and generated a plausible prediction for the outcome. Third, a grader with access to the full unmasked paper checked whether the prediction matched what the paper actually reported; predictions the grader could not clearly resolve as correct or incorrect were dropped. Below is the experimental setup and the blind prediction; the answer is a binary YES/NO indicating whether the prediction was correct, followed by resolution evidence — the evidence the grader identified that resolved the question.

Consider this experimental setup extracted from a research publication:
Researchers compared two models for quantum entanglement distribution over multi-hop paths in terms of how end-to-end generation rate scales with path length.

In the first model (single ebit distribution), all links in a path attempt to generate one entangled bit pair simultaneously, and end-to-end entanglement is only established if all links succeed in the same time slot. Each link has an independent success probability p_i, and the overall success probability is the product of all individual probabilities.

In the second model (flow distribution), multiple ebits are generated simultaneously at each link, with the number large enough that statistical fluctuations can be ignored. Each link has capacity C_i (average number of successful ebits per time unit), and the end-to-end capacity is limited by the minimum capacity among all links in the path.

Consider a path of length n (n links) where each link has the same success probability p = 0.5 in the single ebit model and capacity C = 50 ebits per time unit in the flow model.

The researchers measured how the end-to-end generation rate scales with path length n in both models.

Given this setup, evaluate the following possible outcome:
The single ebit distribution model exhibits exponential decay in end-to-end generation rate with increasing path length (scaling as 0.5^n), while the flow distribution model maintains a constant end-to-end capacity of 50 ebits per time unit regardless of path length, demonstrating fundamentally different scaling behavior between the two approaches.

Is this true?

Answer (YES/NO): YES